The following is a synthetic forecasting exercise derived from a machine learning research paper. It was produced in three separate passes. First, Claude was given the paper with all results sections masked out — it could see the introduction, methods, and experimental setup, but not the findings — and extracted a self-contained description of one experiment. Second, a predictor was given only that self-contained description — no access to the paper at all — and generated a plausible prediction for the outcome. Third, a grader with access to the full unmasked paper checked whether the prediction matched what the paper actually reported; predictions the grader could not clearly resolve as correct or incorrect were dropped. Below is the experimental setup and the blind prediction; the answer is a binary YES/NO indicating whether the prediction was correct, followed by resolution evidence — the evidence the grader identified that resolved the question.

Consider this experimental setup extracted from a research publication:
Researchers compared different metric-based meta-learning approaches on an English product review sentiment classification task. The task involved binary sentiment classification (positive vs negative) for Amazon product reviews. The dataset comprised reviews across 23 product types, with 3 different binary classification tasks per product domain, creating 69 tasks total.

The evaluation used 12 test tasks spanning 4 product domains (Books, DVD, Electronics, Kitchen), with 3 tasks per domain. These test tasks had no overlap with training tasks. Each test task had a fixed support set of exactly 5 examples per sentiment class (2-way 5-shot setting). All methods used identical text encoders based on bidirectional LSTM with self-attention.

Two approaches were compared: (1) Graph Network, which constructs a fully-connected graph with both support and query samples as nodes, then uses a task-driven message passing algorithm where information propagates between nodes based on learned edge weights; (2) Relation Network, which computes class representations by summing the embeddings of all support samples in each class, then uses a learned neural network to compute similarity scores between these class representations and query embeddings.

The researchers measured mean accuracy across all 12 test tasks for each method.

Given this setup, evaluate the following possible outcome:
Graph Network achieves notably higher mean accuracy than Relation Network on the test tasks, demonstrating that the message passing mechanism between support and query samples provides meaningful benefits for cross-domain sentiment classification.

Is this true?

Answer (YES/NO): NO